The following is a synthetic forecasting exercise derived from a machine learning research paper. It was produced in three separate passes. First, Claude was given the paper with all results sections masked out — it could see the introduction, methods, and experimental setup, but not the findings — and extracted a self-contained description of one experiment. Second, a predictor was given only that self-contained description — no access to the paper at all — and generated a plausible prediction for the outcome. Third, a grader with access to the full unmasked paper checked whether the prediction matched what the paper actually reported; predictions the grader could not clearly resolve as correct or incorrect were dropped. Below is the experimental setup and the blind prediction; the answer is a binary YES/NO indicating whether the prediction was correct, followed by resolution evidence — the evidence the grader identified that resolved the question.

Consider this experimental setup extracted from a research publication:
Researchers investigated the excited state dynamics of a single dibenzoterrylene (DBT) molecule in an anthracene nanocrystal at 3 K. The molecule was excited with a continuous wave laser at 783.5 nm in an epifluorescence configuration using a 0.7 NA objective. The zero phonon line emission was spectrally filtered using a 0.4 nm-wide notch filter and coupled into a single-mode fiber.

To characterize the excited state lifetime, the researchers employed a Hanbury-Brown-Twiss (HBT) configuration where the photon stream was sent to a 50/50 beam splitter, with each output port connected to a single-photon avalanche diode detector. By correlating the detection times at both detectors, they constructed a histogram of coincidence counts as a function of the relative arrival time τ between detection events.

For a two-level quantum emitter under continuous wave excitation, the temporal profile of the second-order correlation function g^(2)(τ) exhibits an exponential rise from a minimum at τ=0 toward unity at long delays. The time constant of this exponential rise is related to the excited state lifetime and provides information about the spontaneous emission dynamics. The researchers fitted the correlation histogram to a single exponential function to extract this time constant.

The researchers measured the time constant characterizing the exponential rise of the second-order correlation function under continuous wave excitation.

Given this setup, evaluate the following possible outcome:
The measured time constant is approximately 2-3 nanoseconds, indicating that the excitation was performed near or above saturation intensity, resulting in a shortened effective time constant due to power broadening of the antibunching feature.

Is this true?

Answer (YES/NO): NO